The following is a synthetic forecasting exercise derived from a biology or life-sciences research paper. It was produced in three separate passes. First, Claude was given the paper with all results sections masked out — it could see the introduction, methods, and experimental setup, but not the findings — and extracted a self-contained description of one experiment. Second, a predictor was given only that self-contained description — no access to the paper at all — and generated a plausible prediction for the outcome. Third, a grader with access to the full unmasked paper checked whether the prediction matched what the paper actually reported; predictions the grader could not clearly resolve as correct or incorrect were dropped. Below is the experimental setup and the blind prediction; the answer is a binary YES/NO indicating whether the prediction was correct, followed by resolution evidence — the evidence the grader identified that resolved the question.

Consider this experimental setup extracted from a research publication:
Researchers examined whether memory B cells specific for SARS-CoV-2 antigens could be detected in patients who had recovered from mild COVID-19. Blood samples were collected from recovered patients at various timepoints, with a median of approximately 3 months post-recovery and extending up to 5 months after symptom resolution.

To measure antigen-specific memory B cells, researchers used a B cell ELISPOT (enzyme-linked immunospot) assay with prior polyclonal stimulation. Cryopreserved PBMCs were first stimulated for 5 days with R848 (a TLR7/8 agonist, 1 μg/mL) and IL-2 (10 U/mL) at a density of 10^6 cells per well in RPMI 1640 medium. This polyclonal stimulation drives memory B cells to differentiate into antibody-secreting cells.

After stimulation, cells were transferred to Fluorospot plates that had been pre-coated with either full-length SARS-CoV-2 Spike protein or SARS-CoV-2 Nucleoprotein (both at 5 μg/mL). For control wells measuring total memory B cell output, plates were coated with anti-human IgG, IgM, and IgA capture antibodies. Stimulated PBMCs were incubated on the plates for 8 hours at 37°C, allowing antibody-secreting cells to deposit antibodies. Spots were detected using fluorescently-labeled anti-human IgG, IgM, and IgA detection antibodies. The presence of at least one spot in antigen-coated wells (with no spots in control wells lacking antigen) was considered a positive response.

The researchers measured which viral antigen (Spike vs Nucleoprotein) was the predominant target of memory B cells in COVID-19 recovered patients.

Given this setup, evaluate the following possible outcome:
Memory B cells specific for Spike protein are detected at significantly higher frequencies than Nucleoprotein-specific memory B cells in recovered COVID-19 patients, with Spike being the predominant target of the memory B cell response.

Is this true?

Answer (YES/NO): YES